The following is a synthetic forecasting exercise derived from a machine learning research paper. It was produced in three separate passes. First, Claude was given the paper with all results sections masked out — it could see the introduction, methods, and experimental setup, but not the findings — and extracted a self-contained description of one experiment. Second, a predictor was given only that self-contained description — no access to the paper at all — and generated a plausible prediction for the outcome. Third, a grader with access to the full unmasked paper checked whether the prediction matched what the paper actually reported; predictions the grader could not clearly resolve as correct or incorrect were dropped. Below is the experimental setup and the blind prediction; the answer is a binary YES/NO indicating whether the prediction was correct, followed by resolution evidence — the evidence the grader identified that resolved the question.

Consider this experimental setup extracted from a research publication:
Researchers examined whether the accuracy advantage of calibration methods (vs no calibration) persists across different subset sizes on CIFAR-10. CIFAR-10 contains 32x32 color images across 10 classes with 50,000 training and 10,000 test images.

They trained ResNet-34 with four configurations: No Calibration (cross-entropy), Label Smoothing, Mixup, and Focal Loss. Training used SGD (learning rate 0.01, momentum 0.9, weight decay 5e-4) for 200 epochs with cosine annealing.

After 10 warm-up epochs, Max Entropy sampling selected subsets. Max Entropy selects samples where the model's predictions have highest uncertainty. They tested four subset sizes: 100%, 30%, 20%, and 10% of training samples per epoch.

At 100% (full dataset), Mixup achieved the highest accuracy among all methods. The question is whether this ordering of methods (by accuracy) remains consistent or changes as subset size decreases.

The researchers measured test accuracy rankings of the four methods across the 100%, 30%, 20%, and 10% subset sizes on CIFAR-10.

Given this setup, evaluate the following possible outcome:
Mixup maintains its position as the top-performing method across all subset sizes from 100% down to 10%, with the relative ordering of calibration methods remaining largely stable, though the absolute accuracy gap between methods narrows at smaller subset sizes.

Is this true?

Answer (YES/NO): NO